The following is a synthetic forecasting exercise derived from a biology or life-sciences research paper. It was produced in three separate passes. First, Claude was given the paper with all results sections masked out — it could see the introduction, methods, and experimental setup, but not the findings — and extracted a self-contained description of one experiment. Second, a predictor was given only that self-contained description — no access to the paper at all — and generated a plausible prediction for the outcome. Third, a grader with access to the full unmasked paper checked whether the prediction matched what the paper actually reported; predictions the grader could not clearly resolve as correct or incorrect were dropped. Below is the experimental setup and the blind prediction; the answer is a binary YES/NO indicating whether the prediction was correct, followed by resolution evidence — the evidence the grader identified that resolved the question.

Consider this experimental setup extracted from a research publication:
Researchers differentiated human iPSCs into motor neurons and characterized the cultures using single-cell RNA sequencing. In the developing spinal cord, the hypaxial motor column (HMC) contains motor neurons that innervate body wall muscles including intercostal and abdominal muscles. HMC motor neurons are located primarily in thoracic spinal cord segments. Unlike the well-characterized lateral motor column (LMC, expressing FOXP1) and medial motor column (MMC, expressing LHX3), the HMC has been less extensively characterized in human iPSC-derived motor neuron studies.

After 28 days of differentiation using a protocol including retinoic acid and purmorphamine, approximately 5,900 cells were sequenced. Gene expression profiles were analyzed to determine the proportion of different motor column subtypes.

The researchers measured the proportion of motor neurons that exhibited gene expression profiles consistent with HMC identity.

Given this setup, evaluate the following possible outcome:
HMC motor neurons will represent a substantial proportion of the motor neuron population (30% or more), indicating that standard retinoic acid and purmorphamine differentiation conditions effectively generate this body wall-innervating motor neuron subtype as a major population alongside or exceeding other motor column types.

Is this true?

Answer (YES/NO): NO